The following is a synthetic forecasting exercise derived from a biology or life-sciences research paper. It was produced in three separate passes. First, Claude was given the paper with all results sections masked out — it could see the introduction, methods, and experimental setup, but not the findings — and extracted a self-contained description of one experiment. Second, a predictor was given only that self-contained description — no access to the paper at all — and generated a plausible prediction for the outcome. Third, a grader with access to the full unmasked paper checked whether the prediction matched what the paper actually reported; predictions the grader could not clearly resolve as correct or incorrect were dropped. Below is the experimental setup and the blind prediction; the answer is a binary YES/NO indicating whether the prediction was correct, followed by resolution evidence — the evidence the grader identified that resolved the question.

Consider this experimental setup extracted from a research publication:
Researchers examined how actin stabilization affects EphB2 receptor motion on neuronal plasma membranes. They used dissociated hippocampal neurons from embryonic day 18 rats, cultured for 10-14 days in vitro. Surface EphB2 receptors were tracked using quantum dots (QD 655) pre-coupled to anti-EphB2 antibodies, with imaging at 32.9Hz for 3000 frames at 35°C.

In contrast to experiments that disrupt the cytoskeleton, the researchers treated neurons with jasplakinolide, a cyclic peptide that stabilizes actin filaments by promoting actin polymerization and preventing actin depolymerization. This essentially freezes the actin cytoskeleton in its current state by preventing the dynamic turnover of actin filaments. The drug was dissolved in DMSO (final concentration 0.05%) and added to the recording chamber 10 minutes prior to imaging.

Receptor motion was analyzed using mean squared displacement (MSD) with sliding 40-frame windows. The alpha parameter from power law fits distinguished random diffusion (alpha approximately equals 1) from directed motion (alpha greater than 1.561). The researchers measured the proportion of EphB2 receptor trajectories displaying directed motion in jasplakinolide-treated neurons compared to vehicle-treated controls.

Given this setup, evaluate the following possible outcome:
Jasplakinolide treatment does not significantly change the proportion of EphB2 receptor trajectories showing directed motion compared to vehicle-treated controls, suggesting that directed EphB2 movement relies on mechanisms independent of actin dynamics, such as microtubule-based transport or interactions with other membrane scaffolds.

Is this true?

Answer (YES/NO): YES